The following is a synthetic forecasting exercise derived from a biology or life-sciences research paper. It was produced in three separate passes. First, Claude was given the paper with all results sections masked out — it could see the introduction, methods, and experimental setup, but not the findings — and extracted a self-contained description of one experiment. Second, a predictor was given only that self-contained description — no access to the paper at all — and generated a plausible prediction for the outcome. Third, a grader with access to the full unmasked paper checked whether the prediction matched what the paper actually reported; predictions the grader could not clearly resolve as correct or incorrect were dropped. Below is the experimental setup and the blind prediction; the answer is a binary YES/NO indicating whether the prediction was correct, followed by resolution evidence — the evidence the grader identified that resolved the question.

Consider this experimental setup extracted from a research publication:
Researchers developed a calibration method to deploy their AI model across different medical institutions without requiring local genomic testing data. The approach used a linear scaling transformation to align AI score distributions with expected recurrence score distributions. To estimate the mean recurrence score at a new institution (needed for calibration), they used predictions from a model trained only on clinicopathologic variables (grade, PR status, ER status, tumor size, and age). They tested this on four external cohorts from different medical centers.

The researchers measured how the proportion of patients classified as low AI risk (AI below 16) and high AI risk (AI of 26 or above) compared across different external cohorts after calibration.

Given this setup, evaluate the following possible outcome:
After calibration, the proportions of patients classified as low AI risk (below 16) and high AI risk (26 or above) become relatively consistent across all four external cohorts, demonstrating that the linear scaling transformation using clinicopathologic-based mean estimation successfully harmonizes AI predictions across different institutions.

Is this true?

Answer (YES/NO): YES